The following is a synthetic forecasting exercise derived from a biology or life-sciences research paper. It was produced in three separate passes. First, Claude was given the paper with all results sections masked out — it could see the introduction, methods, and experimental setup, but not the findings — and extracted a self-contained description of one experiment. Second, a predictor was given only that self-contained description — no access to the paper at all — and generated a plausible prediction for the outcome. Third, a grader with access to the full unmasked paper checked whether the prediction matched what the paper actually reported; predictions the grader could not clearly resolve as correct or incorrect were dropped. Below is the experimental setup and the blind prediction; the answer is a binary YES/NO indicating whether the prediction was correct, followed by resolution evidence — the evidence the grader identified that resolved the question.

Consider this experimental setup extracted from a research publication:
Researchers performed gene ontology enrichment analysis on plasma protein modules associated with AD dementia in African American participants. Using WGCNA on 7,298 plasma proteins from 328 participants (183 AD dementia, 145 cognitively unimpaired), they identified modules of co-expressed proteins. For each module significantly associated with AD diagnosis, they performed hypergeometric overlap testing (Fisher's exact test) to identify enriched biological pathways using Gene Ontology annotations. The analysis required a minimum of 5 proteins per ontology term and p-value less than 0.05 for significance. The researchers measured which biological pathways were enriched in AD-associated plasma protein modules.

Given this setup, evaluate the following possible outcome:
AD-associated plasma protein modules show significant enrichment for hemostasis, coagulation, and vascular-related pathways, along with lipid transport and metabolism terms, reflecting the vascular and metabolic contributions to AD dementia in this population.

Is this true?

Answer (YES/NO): NO